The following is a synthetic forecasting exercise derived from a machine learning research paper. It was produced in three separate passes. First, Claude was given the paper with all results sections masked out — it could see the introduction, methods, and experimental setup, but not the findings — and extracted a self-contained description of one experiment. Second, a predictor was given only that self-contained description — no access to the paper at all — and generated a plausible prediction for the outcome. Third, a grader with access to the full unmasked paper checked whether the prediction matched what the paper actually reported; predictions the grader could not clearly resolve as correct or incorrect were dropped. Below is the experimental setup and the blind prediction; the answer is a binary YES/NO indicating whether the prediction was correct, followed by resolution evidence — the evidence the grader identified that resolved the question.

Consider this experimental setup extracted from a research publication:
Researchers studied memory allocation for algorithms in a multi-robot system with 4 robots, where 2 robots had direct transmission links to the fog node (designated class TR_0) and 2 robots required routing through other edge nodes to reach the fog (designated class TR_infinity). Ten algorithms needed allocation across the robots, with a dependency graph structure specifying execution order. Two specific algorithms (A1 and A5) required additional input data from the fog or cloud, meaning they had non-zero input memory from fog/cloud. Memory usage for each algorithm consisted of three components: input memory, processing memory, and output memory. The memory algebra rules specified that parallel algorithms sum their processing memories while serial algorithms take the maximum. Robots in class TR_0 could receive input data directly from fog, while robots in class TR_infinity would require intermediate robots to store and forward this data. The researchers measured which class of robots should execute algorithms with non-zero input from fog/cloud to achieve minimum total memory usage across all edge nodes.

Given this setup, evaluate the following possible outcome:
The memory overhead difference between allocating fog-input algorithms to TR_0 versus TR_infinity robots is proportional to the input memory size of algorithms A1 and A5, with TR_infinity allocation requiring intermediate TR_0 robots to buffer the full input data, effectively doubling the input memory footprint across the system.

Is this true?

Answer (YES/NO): YES